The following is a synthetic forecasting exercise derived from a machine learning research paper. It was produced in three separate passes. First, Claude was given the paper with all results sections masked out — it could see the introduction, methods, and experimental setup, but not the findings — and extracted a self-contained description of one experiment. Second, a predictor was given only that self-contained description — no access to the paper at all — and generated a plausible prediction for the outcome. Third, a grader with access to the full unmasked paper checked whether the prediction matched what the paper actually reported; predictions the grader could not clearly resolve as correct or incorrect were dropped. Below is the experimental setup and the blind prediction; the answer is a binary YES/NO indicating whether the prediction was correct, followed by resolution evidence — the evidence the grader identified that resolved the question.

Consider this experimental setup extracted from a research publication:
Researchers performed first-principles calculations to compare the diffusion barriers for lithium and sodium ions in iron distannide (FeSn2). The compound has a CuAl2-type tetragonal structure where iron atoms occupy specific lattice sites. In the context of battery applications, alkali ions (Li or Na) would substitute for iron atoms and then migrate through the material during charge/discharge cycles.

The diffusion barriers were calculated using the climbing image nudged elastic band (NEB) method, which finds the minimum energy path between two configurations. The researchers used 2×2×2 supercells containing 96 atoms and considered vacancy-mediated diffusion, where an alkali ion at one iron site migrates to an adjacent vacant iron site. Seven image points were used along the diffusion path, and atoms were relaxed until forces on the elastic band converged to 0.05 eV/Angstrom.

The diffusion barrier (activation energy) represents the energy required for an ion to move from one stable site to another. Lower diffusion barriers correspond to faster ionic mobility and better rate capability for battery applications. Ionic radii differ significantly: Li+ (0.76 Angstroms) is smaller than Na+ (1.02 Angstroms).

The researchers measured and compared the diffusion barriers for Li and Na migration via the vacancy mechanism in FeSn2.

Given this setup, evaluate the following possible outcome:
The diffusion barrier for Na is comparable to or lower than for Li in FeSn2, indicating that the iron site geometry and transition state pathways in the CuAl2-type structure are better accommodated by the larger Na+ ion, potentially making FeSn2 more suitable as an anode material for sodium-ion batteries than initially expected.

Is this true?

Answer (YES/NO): YES